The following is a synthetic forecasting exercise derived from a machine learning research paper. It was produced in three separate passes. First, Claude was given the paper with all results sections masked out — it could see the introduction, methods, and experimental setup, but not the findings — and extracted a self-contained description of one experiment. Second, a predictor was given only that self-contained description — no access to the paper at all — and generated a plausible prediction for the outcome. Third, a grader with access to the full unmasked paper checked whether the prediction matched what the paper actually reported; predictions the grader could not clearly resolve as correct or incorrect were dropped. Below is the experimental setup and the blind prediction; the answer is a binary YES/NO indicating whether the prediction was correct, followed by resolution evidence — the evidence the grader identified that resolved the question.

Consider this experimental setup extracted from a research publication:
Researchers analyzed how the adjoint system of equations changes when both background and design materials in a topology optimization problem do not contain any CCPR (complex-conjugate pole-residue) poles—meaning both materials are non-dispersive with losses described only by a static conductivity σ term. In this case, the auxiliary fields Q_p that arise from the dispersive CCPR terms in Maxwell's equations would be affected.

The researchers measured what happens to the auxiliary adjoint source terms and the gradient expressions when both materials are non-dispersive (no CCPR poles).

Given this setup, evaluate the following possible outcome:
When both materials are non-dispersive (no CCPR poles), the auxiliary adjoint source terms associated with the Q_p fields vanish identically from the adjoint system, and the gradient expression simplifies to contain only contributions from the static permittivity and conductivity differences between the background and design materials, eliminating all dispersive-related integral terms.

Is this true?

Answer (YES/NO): YES